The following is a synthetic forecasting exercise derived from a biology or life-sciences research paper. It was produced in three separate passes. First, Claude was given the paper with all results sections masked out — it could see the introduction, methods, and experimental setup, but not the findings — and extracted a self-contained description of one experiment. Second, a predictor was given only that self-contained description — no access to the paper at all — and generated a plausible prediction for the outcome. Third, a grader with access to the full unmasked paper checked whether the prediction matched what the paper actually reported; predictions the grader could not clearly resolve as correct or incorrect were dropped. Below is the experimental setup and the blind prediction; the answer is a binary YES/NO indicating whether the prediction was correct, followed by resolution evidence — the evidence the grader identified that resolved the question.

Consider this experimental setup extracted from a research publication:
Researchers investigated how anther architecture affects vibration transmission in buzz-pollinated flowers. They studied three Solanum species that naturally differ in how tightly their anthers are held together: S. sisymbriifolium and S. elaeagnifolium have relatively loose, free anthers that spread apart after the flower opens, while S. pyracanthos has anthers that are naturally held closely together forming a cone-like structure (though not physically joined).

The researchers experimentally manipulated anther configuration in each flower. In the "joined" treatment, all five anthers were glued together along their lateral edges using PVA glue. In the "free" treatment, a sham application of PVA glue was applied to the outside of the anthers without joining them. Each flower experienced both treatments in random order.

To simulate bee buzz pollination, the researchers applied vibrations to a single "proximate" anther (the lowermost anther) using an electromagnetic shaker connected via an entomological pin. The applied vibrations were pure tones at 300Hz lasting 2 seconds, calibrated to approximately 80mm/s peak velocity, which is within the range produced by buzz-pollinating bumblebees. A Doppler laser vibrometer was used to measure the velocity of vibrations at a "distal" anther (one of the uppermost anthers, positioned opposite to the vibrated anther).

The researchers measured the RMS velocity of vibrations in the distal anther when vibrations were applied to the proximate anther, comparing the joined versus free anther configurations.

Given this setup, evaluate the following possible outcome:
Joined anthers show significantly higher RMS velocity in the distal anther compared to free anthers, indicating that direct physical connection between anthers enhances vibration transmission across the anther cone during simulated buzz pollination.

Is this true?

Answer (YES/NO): YES